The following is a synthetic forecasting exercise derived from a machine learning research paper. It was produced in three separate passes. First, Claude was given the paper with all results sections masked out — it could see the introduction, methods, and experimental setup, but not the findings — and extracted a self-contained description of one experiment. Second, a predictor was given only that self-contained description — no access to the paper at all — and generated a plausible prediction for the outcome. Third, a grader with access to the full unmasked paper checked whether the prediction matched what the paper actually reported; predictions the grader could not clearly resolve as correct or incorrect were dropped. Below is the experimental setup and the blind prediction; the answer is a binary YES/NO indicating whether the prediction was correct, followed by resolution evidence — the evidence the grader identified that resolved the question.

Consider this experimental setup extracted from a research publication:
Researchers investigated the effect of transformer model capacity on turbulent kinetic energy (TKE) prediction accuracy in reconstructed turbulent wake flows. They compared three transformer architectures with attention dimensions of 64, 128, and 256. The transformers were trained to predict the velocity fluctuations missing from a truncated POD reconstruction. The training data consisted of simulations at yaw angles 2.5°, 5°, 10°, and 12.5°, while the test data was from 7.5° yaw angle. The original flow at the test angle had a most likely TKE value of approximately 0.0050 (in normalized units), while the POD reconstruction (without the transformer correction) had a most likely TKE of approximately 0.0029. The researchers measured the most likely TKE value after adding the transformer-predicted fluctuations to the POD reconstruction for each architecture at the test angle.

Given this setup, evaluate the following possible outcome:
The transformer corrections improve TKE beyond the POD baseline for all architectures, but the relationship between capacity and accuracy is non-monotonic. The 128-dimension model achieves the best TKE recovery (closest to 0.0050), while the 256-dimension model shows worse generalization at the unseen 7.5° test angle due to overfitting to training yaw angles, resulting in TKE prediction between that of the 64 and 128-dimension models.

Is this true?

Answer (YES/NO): NO